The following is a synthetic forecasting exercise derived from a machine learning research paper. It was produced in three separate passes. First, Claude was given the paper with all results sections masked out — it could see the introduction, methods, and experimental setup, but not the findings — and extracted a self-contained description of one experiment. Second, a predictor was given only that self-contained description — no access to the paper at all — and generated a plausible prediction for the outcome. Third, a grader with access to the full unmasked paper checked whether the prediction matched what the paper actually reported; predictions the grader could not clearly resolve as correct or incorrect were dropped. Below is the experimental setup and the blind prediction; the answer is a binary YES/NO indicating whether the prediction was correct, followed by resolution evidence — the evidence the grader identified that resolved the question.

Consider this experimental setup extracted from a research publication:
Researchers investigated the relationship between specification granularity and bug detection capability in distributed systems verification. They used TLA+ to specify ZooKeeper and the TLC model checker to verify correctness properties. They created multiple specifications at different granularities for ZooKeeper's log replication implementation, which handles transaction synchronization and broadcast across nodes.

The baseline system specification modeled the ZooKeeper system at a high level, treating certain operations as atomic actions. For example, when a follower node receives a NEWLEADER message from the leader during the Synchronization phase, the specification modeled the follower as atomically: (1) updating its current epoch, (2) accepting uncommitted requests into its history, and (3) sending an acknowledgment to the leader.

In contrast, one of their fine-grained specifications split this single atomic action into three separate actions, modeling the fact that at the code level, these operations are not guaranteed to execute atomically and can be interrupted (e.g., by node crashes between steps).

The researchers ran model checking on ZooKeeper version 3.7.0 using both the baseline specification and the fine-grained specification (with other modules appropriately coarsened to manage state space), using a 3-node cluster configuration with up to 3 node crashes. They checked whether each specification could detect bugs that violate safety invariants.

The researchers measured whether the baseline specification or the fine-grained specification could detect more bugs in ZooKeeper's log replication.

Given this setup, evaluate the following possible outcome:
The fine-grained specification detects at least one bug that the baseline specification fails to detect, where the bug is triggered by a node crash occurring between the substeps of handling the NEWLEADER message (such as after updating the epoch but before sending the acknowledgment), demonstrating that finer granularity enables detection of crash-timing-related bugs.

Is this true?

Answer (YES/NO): YES